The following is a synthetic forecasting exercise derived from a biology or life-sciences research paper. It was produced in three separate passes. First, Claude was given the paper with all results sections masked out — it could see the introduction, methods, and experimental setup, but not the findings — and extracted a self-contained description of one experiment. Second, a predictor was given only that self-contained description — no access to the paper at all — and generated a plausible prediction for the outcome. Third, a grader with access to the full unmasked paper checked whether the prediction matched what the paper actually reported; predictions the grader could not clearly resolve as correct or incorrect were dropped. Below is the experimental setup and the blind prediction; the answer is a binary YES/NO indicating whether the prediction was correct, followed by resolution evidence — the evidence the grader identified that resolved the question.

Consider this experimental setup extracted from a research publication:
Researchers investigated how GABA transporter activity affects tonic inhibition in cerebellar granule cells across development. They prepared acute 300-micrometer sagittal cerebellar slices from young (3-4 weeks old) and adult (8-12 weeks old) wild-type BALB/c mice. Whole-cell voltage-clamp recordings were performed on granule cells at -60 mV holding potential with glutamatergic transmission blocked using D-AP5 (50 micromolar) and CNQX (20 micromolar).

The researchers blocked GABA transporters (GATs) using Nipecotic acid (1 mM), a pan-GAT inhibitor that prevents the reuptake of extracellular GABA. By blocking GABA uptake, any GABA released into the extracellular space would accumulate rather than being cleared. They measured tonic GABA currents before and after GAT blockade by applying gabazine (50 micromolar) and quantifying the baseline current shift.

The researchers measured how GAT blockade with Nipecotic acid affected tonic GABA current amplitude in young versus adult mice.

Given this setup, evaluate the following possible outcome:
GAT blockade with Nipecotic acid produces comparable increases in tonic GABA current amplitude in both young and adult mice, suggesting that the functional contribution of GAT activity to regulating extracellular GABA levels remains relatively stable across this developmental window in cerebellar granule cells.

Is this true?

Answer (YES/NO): NO